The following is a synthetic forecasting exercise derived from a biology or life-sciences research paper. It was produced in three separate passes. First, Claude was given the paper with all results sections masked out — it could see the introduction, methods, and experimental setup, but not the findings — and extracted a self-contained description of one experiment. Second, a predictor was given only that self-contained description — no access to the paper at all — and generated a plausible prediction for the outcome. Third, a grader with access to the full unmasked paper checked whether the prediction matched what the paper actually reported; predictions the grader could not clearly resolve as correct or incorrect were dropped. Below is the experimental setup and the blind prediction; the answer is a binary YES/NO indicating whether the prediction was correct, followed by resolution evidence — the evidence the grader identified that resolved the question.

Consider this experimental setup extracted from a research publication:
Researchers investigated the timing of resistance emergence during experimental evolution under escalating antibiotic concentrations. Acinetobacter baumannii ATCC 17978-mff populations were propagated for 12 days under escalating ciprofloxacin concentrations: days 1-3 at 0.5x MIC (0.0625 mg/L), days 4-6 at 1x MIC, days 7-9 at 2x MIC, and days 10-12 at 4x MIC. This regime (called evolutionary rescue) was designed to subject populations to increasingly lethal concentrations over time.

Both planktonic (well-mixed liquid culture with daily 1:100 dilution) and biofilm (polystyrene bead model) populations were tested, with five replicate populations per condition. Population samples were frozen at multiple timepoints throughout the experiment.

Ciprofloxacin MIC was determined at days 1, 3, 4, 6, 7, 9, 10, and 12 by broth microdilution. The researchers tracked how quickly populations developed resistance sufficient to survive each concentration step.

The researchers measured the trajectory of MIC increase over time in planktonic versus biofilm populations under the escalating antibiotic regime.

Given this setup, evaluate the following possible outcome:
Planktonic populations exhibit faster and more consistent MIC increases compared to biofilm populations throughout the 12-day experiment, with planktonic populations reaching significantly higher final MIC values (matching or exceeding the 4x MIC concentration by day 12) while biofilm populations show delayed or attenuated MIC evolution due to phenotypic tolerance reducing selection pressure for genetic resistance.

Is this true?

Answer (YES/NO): YES